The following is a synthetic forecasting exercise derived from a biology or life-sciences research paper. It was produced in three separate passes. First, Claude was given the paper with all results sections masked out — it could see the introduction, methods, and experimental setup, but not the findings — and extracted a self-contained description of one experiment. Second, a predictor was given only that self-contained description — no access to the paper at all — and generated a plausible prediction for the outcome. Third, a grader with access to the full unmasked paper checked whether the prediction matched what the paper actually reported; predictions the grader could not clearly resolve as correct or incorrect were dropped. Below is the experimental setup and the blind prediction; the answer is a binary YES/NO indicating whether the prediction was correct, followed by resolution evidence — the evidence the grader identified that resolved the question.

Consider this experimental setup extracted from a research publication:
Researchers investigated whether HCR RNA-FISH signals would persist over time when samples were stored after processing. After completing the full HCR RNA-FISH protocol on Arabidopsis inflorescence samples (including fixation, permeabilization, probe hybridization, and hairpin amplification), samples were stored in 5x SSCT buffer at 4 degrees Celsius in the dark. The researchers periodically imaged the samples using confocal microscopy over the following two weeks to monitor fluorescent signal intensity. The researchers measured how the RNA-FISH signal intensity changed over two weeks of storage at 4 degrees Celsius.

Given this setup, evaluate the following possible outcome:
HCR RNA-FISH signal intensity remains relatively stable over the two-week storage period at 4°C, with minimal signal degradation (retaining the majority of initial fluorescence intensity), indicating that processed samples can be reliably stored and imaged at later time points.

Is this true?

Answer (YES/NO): YES